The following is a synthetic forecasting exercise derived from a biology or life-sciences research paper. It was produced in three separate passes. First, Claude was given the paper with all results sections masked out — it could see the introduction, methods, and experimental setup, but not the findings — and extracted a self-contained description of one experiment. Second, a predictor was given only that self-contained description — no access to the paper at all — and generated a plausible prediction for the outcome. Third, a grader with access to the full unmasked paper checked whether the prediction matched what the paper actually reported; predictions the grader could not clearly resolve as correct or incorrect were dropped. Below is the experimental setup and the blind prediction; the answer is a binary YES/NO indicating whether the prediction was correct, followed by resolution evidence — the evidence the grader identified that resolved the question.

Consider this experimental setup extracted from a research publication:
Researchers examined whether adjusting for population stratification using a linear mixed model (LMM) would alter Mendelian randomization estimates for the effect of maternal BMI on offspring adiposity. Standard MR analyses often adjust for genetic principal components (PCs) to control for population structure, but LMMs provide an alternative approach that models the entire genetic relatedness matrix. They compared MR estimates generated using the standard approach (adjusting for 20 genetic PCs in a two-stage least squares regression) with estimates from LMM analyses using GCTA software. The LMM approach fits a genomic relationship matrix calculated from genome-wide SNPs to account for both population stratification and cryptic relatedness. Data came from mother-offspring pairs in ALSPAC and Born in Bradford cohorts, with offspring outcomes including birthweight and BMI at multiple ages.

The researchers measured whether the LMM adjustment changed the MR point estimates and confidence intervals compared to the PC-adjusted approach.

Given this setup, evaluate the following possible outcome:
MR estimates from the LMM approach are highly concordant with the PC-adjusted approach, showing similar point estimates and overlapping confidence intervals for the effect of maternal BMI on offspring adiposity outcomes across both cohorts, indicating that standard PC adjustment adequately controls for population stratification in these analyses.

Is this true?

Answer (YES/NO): YES